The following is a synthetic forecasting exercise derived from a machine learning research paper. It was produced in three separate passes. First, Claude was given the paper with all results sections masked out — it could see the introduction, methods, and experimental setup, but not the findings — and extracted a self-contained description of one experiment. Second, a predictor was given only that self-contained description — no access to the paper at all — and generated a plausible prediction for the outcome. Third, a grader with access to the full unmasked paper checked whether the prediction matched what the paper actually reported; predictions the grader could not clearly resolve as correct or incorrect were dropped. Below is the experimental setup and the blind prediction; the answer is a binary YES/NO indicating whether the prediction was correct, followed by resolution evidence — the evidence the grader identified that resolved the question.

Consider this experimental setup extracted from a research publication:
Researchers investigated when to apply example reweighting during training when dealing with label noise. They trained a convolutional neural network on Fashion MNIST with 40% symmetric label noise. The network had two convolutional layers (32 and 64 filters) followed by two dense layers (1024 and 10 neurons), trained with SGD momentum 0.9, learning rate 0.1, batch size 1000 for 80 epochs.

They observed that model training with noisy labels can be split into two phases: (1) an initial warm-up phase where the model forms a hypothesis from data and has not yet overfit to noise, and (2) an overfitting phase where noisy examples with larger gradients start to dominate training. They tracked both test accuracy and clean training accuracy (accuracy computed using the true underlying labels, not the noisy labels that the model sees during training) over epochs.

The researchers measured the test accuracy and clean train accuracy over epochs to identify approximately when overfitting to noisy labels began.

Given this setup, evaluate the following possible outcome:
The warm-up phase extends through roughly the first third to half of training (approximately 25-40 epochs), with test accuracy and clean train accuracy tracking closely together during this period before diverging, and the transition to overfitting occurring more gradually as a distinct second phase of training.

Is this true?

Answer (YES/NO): NO